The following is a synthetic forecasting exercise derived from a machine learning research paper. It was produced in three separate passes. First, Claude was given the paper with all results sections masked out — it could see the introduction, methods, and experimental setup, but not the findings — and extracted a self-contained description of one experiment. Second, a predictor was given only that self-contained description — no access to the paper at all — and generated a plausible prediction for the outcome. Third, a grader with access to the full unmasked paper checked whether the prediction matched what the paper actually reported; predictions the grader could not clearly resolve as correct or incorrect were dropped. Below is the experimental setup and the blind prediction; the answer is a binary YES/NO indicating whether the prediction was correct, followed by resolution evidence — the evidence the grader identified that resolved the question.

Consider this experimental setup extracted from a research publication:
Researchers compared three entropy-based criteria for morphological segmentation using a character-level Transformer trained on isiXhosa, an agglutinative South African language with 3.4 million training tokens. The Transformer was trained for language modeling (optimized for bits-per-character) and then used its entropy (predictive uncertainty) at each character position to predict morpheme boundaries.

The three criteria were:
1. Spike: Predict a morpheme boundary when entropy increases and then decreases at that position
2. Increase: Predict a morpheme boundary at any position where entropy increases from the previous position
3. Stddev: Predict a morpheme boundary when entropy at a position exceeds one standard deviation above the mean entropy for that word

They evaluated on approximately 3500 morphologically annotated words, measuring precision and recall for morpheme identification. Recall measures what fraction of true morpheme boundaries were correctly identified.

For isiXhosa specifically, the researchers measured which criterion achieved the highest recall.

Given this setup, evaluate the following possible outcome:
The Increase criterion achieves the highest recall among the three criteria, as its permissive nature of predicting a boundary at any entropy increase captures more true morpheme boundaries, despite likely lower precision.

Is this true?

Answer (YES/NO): YES